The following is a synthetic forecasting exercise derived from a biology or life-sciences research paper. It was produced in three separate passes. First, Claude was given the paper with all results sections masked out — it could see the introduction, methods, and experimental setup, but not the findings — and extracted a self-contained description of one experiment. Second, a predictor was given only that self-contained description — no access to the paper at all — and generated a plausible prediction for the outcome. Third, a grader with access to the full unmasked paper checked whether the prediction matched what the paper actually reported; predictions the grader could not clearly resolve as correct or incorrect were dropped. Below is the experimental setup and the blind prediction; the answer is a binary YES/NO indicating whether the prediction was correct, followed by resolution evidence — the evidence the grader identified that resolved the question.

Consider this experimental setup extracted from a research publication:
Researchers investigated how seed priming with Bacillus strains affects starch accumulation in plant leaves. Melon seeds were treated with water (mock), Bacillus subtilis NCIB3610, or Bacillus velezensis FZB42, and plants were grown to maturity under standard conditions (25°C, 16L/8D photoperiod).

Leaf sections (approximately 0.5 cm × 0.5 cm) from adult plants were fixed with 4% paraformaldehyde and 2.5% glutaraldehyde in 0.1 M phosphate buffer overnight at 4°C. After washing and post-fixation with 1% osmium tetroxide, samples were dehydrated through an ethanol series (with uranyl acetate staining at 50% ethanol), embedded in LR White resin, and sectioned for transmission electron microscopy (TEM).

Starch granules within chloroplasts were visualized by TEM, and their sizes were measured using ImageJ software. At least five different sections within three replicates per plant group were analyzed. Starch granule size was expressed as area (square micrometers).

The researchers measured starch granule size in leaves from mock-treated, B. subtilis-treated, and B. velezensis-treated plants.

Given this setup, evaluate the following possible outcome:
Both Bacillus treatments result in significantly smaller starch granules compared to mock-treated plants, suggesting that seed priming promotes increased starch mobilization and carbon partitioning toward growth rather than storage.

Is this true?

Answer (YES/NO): NO